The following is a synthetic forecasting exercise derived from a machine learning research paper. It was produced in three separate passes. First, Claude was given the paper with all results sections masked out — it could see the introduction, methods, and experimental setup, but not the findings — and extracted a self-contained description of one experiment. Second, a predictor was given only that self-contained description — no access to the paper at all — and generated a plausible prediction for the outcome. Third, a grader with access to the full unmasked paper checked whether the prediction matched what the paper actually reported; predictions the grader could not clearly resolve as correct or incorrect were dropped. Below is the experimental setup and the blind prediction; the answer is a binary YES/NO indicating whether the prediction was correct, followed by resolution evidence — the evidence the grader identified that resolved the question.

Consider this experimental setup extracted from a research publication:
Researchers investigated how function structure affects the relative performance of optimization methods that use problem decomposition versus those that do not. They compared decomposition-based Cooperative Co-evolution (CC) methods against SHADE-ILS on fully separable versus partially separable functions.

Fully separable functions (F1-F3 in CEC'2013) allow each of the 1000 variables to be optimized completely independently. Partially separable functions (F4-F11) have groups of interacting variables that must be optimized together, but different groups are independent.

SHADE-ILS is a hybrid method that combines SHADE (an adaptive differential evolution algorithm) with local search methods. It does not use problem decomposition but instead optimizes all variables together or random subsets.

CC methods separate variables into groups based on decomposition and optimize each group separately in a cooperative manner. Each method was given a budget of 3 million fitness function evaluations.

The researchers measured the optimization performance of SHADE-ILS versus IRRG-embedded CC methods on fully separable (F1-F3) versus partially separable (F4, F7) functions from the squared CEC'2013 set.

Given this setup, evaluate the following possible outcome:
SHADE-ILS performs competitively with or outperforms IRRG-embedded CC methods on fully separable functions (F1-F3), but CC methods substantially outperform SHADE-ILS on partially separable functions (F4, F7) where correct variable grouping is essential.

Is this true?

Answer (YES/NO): YES